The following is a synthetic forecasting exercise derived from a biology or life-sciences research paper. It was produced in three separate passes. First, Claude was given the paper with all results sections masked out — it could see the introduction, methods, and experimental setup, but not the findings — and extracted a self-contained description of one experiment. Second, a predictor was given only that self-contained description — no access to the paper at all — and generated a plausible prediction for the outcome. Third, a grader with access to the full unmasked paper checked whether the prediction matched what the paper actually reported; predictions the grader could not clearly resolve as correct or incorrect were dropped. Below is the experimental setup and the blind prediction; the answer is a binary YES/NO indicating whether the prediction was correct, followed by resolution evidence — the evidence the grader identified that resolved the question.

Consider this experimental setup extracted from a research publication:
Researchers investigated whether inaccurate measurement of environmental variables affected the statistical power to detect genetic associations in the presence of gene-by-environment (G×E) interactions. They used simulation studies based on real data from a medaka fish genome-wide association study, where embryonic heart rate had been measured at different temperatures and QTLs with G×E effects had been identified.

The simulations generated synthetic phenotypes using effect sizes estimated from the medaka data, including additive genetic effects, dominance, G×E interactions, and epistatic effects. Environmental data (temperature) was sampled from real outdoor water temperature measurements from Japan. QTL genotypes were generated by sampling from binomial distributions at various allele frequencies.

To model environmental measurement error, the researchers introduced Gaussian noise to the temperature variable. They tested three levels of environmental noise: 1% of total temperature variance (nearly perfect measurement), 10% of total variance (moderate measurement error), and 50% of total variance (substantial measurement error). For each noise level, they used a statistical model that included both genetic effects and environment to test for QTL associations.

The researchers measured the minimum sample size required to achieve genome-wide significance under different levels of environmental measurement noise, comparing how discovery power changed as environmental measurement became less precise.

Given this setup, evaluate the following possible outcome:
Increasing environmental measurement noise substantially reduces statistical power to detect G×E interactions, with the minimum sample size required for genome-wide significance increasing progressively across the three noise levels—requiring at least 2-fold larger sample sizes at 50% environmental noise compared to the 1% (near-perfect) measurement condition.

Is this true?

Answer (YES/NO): YES